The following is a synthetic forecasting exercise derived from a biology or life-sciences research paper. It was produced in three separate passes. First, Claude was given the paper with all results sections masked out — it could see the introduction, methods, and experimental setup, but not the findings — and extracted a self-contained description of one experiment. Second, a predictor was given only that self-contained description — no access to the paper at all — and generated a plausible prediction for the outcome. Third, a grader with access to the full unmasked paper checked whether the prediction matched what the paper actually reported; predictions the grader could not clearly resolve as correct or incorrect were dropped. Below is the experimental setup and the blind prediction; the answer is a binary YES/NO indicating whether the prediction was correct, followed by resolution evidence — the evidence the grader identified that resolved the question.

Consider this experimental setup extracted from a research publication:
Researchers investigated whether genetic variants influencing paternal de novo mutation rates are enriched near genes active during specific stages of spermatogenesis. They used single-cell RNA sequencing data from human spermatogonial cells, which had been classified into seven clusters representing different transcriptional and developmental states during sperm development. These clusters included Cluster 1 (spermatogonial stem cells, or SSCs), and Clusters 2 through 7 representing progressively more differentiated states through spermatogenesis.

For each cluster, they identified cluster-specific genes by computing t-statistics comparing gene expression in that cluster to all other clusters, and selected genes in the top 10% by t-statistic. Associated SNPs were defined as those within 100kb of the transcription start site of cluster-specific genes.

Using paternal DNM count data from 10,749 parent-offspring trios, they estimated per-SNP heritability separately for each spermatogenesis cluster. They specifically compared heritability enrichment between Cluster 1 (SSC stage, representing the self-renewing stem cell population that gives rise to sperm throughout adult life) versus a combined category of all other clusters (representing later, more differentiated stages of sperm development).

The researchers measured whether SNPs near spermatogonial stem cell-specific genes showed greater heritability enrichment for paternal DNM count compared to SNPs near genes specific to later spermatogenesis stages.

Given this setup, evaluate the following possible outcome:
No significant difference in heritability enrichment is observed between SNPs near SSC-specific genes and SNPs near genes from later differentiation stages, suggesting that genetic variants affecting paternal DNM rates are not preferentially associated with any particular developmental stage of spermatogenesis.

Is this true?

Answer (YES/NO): NO